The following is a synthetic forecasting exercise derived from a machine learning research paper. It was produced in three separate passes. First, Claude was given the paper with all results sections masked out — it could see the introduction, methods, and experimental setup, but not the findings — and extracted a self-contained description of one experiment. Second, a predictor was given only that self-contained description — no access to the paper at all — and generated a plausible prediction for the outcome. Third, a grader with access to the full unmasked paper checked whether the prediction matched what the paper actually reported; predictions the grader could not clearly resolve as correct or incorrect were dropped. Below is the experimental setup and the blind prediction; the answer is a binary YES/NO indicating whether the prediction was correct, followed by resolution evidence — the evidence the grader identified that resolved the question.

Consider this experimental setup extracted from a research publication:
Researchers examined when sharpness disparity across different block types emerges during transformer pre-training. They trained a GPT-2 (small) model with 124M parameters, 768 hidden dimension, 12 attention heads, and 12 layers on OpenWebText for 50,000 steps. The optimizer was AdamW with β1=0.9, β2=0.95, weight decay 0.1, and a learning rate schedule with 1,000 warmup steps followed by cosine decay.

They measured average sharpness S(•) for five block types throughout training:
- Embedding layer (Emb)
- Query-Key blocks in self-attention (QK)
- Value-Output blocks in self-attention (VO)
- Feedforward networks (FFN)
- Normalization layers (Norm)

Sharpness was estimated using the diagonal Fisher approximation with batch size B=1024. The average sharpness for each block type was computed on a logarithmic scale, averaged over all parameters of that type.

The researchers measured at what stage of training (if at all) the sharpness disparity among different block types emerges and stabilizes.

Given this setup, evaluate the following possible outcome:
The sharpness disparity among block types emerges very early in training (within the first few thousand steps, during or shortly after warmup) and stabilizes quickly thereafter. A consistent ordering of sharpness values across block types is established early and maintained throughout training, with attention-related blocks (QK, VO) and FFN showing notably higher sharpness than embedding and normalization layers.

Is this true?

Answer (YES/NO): NO